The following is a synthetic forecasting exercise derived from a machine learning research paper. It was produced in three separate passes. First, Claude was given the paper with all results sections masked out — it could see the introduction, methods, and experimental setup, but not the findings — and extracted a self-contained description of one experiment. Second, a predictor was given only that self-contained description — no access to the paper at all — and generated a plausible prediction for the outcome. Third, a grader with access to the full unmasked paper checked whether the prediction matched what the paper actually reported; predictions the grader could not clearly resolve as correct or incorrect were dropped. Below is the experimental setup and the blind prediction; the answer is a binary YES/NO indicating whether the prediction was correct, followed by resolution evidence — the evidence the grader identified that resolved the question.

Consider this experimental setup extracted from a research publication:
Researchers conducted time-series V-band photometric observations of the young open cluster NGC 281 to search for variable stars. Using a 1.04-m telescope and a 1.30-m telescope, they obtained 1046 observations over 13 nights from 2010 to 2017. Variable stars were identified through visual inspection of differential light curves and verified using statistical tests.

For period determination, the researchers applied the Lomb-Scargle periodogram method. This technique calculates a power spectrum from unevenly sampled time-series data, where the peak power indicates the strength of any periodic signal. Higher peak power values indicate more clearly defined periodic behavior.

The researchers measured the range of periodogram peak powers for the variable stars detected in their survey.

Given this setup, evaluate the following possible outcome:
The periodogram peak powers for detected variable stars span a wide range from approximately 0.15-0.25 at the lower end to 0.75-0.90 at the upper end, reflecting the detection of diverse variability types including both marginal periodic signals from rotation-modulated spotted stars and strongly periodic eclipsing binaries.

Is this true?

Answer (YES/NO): NO